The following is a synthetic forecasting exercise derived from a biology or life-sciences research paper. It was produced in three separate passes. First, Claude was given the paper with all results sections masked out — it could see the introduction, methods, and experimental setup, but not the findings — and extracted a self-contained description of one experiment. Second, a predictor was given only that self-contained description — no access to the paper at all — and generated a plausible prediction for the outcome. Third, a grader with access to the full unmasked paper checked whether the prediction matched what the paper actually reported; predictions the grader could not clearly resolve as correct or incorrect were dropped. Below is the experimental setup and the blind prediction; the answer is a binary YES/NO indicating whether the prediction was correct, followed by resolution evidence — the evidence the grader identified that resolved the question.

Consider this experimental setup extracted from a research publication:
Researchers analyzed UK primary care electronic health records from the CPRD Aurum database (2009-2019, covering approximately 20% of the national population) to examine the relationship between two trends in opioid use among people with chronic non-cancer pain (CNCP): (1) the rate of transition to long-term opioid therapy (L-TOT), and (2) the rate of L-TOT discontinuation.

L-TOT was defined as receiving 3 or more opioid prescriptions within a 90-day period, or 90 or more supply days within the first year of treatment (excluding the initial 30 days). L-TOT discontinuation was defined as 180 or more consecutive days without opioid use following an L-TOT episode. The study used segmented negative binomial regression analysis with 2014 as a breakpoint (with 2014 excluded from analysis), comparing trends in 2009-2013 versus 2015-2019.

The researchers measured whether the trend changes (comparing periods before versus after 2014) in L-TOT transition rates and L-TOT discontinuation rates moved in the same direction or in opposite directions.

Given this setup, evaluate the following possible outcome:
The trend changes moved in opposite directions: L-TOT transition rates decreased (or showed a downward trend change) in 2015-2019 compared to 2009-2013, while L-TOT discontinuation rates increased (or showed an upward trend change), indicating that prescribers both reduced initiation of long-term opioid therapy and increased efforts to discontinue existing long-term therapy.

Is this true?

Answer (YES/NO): NO